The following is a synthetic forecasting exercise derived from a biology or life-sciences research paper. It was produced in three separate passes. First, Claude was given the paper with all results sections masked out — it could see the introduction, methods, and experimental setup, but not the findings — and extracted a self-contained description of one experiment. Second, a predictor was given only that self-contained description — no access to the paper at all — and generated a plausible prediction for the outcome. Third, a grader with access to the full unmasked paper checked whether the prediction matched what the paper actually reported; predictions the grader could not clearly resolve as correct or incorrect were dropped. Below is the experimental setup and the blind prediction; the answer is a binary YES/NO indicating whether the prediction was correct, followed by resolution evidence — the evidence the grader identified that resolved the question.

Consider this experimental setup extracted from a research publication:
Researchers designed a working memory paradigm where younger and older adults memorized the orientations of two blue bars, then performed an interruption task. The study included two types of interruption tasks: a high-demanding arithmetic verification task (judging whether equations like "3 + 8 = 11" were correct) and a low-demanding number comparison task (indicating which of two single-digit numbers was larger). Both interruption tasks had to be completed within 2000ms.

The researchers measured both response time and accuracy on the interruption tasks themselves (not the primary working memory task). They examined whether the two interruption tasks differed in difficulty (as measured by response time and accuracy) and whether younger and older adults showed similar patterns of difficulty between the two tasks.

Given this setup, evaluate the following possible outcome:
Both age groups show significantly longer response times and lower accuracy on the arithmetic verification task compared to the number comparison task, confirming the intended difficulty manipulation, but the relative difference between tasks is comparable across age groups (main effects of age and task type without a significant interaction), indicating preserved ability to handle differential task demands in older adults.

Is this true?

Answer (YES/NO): NO